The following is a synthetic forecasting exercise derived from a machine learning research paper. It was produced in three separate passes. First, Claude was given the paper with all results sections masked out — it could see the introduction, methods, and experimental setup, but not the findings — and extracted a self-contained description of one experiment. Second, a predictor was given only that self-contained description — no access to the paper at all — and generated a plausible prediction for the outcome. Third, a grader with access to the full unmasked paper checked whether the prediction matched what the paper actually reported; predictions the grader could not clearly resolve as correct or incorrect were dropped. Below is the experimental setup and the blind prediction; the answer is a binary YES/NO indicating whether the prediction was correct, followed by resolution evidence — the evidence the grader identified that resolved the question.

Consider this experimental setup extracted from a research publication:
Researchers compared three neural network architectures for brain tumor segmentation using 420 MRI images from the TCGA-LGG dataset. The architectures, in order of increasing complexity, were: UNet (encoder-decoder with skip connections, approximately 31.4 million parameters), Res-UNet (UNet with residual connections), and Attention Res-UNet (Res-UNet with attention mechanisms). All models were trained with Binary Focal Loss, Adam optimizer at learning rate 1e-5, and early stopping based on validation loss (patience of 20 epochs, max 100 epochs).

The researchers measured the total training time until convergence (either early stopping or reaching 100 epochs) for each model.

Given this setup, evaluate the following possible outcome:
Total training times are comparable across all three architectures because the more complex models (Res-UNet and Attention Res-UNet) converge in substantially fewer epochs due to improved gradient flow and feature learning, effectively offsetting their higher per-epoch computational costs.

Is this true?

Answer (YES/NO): NO